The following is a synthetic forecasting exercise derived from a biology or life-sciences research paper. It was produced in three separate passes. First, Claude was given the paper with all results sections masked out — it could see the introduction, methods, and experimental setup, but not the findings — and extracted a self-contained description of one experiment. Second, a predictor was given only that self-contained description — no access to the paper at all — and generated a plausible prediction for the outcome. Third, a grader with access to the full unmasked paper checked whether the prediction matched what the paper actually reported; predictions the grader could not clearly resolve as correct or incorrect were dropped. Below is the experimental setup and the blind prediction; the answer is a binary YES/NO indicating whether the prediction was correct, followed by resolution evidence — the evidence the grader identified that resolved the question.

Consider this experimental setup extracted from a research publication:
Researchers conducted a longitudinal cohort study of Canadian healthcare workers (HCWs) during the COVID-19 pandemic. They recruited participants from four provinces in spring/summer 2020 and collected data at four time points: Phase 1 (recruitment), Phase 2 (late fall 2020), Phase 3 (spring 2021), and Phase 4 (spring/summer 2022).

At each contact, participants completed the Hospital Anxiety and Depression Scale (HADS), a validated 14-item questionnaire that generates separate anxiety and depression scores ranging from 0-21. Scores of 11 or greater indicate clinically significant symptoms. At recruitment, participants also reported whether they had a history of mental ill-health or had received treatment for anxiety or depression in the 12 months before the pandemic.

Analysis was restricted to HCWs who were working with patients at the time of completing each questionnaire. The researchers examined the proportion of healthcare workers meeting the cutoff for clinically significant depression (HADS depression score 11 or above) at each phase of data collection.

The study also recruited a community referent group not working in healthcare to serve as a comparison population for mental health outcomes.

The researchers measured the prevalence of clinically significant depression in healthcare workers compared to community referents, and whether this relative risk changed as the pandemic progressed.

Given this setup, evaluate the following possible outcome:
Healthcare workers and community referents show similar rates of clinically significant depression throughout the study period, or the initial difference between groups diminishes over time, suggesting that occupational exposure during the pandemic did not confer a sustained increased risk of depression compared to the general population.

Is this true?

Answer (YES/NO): NO